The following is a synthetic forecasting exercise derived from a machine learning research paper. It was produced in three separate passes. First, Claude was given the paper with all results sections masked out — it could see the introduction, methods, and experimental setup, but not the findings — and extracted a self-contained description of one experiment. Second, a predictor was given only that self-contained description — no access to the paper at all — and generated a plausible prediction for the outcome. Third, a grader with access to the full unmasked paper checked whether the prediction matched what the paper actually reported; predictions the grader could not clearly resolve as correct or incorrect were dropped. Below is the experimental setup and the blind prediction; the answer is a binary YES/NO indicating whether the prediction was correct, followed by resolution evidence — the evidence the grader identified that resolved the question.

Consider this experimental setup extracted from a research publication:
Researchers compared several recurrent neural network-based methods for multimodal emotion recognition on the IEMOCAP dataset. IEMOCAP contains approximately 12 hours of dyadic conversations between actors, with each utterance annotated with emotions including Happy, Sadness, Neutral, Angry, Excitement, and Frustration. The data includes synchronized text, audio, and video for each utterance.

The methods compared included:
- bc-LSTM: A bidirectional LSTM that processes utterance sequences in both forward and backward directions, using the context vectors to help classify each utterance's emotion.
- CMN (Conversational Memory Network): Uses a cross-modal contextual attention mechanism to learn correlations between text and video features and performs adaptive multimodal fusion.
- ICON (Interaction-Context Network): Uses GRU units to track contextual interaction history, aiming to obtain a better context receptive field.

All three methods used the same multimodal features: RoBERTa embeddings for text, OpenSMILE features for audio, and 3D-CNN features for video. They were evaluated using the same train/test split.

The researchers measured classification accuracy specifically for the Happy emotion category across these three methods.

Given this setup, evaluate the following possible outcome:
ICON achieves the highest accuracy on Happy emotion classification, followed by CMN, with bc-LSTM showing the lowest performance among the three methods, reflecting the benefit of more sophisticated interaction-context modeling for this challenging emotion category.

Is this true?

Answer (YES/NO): NO